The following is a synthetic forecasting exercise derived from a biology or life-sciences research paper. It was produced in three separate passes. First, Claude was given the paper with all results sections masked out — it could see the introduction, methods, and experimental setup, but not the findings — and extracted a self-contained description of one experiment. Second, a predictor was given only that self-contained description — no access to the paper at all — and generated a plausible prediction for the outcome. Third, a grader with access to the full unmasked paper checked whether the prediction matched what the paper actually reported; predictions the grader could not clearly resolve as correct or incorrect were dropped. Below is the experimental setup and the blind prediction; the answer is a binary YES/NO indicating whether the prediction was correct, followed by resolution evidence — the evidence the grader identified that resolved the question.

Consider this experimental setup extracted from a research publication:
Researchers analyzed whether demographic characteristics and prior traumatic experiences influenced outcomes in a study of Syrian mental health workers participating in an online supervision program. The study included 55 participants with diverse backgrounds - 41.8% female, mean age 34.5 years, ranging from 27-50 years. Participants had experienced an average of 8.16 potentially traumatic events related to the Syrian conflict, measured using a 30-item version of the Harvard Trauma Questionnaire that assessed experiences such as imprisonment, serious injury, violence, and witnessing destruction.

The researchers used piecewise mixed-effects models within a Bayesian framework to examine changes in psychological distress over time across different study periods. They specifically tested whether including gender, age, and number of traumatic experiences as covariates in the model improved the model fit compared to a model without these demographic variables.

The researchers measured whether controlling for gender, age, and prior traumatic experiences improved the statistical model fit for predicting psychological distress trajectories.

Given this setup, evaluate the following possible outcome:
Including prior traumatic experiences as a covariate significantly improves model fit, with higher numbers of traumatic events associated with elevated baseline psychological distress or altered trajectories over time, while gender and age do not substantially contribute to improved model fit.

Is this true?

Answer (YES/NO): NO